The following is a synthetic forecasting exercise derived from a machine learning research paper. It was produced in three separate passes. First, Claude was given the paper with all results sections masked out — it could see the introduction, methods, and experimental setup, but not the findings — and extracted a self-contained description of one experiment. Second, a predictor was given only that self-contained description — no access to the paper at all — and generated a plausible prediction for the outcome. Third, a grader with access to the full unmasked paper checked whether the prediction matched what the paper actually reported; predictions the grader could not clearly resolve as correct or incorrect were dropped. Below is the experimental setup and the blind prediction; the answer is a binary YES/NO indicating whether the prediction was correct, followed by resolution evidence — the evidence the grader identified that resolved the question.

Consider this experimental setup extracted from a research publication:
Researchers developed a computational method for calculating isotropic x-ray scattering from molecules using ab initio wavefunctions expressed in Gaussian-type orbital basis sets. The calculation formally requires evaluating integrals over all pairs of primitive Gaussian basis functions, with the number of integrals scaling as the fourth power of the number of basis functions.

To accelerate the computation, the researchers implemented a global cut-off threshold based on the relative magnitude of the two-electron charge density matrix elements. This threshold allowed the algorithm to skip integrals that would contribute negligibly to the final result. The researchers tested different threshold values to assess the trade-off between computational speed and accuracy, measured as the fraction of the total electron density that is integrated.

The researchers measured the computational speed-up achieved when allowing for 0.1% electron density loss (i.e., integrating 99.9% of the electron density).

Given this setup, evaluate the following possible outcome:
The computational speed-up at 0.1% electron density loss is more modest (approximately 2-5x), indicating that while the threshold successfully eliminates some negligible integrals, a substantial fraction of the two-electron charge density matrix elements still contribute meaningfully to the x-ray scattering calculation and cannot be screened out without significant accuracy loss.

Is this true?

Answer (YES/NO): YES